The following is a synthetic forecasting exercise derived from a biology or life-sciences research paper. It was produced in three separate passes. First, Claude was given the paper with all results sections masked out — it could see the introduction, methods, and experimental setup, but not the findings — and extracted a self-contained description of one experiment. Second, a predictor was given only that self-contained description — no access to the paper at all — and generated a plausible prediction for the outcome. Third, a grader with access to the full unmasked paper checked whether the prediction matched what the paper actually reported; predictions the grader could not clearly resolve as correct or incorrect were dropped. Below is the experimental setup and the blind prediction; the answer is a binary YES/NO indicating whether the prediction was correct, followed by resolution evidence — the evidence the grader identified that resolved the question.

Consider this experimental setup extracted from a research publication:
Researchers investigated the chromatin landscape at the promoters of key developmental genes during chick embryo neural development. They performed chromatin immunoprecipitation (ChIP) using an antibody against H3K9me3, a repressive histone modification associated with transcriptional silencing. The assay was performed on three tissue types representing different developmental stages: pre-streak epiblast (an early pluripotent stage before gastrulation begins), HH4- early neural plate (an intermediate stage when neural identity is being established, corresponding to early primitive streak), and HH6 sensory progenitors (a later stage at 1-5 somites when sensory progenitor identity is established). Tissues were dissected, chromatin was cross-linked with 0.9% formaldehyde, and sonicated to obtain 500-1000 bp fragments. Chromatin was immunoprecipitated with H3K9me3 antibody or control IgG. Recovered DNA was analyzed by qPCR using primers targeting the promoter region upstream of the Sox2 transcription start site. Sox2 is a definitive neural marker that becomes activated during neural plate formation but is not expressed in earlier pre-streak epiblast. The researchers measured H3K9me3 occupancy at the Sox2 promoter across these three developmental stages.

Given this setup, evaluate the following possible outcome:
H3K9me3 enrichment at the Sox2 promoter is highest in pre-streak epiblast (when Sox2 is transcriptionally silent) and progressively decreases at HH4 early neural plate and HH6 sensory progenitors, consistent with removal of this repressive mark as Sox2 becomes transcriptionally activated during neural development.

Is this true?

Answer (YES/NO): YES